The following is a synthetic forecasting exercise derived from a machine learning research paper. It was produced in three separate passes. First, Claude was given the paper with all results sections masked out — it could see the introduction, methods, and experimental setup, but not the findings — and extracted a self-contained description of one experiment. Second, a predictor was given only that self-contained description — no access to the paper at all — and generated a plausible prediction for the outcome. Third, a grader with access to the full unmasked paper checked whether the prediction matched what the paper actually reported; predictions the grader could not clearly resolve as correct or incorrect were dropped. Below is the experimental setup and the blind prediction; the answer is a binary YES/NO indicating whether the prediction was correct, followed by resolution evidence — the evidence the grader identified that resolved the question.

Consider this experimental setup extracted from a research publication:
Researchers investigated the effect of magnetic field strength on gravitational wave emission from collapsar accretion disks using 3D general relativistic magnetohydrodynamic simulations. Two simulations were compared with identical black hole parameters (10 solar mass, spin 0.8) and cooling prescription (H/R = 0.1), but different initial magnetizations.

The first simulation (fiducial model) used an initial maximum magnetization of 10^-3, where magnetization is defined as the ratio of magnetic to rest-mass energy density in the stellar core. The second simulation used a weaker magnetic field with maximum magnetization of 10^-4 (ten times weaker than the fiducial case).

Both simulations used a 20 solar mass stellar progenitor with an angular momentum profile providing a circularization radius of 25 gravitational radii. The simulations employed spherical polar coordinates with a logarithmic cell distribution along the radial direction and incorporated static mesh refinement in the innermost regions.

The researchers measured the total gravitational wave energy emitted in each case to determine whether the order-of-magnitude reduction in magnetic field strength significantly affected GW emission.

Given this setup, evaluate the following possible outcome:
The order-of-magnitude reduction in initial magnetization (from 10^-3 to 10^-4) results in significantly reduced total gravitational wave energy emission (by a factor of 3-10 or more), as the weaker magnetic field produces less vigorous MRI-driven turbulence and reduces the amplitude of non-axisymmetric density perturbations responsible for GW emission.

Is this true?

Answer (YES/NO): NO